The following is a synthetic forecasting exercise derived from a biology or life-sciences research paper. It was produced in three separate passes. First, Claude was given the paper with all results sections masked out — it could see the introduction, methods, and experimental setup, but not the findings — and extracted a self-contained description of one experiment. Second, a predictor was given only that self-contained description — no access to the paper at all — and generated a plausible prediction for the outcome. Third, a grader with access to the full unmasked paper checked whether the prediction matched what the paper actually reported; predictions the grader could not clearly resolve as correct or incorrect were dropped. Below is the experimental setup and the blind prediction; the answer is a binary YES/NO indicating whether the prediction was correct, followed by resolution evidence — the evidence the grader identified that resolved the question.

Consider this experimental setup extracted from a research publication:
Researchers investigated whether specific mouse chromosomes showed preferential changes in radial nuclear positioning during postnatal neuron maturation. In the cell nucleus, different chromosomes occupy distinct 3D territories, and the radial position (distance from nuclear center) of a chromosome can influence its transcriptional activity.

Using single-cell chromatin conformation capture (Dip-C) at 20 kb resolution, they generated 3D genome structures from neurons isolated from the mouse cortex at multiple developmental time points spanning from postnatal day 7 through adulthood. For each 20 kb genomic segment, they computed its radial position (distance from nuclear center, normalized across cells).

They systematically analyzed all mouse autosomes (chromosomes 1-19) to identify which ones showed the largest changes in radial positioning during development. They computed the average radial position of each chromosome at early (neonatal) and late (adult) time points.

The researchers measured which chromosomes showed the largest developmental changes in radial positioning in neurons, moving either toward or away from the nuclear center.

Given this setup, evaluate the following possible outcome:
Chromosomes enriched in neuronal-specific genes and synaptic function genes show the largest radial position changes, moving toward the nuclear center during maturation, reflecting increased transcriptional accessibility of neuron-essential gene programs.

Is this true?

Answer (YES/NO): NO